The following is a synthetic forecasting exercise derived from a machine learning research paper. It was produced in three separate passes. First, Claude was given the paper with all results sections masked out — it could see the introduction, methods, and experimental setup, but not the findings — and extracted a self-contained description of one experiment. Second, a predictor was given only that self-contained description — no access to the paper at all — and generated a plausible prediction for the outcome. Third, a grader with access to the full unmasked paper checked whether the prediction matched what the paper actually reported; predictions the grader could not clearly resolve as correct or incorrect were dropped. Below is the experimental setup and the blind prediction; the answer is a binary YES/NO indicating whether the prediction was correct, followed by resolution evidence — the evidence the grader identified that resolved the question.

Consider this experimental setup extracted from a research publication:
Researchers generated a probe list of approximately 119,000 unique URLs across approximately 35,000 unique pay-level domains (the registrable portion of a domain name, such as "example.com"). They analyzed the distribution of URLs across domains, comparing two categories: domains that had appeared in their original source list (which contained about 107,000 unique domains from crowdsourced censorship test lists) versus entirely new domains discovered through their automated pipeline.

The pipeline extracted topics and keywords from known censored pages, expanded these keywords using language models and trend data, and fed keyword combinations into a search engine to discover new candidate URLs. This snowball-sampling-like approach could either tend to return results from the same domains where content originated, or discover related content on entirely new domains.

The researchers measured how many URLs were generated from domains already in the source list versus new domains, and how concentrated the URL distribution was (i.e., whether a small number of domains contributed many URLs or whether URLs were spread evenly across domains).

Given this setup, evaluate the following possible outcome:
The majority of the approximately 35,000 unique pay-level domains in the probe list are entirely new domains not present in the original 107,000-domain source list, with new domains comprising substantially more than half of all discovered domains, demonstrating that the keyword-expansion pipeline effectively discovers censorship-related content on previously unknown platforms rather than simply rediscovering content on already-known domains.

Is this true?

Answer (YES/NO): YES